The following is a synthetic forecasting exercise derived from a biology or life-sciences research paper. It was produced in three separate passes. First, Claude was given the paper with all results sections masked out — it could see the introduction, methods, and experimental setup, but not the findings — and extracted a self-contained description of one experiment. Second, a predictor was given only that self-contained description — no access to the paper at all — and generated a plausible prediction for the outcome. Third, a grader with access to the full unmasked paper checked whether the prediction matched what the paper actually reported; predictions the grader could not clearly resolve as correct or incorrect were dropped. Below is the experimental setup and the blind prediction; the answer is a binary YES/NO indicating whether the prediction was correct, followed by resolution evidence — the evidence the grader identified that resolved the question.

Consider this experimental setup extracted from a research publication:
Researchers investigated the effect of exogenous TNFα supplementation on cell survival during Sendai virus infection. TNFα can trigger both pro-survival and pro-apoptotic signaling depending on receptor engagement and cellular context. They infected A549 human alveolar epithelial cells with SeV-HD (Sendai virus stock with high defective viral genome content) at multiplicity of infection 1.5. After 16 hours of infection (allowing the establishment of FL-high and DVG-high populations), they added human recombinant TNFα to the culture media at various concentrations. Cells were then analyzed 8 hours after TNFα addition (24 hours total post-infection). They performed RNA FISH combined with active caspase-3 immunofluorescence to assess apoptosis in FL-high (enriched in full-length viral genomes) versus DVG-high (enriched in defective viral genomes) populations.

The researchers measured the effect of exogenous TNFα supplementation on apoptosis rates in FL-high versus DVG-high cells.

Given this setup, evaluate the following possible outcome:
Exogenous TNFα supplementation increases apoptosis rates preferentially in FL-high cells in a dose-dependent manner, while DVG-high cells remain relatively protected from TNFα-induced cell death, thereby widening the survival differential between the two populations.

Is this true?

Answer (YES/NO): NO